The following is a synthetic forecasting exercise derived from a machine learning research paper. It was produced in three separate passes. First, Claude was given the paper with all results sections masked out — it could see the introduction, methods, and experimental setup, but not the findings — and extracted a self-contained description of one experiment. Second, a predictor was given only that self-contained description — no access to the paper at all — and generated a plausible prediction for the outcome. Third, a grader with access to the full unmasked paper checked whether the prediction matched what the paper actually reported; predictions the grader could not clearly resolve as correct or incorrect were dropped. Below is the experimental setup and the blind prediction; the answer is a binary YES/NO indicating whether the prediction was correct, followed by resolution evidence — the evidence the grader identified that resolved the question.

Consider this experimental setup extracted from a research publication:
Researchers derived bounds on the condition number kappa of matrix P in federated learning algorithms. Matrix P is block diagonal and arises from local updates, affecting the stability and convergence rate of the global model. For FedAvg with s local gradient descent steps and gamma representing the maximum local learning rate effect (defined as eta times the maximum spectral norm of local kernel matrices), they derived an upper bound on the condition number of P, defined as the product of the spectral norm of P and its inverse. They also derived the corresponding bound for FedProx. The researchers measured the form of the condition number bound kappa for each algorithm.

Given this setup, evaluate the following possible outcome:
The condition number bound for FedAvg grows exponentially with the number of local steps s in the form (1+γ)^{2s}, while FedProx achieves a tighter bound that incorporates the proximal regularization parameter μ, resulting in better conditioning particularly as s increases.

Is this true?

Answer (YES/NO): NO